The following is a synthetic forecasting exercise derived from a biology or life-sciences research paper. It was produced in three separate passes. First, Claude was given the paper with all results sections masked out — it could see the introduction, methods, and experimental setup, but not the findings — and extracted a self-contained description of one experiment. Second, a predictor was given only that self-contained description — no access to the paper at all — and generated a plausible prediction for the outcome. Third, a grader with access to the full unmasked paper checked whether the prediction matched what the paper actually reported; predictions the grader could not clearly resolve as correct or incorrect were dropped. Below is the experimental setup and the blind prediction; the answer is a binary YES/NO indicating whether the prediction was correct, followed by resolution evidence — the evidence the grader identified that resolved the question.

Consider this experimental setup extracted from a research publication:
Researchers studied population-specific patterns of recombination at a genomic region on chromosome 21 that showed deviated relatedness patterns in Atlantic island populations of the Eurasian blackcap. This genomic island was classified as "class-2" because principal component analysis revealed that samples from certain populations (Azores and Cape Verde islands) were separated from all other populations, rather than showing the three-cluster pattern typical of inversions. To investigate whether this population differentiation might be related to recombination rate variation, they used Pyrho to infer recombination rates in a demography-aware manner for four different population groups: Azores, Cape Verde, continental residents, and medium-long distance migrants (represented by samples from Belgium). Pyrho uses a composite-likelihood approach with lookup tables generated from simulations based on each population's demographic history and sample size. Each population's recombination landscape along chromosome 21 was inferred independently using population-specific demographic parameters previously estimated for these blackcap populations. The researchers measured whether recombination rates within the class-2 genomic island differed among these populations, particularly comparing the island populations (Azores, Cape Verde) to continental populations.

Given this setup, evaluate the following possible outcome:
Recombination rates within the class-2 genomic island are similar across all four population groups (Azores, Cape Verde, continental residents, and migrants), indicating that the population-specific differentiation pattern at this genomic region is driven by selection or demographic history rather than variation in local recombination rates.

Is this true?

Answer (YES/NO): NO